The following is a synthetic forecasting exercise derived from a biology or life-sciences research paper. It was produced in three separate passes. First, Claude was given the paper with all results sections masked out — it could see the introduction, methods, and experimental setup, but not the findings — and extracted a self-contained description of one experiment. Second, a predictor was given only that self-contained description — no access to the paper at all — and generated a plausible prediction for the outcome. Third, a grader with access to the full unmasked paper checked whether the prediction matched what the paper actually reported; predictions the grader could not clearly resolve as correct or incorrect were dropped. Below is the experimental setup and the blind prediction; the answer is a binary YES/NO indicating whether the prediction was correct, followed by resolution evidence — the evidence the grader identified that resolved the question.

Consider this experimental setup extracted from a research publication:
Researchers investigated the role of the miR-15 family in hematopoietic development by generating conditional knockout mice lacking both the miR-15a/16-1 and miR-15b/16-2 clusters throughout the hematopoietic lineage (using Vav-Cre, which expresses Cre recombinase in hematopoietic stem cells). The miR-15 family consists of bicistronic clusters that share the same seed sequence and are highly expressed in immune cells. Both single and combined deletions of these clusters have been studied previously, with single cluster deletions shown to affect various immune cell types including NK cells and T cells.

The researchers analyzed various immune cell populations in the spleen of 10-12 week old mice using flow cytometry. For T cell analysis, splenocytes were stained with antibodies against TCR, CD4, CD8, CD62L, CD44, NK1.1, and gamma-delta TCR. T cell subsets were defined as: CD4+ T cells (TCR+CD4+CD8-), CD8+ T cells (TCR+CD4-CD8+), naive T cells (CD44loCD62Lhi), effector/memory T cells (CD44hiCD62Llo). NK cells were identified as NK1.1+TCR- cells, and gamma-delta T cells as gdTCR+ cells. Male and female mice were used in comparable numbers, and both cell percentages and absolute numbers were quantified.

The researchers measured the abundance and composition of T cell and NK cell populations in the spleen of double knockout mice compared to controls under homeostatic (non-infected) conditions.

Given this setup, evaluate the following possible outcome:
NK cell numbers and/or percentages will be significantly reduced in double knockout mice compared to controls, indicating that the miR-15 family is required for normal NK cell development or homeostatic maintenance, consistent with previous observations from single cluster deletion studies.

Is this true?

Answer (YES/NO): NO